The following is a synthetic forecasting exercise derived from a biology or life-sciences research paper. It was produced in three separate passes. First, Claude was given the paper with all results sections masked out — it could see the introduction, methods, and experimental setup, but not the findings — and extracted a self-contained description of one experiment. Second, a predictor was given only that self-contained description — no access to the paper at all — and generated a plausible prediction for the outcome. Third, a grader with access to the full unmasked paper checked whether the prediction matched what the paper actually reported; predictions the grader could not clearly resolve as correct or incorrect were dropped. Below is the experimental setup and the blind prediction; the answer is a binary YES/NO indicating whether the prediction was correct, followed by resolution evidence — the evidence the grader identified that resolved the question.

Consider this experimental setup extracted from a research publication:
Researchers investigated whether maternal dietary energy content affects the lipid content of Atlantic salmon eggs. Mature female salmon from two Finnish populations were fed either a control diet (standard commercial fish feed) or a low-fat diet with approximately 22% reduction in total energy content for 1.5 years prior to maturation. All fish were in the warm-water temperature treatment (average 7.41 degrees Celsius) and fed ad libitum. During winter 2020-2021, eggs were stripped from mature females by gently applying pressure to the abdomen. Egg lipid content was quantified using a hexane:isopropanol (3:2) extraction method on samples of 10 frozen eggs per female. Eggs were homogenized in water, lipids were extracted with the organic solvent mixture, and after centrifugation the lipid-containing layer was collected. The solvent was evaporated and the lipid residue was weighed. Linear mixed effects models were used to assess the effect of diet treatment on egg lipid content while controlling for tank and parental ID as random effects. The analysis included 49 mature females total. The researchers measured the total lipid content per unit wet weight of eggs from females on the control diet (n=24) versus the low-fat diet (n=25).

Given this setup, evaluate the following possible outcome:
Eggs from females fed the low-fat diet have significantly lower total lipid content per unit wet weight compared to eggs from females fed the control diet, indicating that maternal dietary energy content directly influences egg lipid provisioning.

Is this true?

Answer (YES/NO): YES